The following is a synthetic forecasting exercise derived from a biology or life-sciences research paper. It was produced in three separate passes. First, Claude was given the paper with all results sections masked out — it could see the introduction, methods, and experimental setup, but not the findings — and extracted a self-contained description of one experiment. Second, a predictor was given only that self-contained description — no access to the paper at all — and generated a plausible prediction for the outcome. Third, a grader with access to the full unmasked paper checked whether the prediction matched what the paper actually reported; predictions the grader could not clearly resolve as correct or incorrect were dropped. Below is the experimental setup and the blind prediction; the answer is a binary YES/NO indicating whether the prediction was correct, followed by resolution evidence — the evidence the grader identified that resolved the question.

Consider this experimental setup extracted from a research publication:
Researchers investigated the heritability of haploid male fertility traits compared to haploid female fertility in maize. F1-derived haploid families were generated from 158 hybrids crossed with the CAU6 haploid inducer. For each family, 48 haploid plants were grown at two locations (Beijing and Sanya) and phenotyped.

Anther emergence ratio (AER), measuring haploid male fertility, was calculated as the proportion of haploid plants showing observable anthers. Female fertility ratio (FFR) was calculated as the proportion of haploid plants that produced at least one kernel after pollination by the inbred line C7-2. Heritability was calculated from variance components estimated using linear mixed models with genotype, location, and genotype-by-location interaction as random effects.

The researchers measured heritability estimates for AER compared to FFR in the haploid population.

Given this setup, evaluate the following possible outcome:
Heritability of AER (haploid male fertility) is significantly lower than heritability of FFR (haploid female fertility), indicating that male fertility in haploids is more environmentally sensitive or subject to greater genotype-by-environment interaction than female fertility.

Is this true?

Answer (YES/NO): NO